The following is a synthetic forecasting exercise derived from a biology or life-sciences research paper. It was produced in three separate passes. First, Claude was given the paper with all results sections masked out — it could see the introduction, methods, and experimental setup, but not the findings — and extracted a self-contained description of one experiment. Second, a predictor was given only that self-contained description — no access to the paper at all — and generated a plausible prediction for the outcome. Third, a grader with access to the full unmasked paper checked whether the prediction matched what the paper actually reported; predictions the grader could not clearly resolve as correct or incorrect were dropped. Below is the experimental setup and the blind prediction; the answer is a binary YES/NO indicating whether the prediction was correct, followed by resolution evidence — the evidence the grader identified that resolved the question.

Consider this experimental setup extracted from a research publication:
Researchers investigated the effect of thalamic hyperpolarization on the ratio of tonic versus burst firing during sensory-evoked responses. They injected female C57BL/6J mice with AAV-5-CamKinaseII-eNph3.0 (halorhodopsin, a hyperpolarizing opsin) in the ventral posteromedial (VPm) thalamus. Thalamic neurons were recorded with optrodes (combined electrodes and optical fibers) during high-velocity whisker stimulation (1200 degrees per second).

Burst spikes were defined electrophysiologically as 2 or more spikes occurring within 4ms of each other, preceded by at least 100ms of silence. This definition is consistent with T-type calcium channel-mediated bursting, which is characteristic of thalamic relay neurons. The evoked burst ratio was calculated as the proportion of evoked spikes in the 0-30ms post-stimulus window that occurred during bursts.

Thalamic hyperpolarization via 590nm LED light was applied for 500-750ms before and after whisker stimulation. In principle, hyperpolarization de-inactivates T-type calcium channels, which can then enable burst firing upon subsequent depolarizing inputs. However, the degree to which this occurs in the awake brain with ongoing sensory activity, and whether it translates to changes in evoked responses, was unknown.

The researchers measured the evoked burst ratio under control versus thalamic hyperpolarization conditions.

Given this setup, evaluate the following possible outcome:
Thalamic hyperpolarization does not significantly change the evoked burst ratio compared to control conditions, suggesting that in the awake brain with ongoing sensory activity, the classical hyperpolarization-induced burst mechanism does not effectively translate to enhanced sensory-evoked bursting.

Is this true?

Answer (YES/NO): NO